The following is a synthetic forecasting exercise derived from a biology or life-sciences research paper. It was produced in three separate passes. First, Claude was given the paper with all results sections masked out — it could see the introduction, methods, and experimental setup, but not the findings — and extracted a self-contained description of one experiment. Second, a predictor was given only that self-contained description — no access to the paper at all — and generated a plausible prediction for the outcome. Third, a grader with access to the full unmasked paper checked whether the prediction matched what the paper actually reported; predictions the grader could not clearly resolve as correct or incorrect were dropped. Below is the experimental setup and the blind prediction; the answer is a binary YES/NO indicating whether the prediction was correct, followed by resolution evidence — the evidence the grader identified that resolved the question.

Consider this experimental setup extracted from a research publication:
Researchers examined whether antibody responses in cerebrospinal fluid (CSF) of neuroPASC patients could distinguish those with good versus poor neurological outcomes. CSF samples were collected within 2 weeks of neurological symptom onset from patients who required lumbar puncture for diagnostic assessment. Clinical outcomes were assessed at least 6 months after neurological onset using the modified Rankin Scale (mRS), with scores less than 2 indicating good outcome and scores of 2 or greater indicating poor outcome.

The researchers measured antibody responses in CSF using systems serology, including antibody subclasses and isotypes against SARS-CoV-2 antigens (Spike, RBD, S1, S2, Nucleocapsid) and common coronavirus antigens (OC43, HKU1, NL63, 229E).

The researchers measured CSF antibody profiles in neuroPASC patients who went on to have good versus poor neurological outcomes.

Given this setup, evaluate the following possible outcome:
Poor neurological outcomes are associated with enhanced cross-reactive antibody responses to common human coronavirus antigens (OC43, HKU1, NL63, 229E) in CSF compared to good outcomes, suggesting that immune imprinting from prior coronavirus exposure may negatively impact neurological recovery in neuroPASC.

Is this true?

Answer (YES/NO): YES